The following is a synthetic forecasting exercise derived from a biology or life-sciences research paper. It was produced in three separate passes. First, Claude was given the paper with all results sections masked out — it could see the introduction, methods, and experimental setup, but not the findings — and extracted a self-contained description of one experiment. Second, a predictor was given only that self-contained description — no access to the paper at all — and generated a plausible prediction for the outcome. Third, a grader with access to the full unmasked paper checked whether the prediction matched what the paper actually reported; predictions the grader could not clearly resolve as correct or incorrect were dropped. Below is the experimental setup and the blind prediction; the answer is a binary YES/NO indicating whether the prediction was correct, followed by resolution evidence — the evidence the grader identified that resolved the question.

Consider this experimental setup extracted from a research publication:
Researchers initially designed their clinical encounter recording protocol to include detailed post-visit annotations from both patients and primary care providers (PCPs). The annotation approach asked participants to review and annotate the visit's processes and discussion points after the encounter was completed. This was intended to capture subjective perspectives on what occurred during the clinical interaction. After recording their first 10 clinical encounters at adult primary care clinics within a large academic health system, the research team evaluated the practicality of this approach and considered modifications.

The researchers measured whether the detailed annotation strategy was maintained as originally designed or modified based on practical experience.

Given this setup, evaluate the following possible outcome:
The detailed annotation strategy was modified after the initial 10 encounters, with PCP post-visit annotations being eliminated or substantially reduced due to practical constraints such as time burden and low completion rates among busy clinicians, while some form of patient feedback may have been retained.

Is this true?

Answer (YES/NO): NO